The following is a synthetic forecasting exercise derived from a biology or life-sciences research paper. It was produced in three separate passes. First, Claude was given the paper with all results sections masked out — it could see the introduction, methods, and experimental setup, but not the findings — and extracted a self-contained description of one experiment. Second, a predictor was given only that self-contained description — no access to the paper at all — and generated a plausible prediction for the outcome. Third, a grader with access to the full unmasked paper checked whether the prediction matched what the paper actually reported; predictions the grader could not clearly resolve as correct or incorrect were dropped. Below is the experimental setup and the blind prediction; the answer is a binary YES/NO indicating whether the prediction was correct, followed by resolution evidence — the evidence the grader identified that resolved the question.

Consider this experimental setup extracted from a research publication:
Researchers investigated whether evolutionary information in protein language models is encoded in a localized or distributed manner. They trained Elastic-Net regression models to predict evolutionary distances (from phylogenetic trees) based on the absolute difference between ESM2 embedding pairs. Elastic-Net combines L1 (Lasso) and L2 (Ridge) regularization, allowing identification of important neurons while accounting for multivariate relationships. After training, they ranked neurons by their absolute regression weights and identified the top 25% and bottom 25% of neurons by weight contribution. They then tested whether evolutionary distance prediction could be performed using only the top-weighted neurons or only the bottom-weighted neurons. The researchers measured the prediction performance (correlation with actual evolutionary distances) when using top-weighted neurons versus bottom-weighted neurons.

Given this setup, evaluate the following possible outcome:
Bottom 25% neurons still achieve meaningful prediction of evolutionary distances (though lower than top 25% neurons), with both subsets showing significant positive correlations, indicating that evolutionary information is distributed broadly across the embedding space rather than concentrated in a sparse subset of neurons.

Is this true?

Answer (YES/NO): NO